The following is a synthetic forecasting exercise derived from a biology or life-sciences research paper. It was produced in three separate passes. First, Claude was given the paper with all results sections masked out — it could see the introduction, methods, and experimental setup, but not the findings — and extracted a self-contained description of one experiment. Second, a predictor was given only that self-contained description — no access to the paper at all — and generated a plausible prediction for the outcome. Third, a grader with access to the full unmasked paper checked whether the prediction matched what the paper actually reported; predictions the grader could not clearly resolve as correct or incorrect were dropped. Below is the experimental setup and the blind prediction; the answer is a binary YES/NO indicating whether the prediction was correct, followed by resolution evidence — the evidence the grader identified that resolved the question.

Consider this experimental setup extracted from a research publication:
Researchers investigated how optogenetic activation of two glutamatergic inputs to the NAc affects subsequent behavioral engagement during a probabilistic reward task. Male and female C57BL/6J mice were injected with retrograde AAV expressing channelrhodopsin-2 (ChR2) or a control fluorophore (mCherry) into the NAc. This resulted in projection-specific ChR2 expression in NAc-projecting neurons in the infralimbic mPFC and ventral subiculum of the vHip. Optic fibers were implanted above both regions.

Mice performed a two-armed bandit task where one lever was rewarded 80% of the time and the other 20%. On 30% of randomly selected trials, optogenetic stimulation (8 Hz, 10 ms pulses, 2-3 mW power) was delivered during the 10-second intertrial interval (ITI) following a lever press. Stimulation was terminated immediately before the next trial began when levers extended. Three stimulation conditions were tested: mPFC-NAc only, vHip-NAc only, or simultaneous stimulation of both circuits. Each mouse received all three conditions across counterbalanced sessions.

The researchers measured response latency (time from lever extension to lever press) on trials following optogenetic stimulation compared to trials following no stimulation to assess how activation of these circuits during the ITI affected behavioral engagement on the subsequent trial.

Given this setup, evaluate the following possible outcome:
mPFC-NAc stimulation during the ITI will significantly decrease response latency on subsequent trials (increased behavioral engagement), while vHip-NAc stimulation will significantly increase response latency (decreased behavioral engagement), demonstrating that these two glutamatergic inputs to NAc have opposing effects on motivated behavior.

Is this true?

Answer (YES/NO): NO